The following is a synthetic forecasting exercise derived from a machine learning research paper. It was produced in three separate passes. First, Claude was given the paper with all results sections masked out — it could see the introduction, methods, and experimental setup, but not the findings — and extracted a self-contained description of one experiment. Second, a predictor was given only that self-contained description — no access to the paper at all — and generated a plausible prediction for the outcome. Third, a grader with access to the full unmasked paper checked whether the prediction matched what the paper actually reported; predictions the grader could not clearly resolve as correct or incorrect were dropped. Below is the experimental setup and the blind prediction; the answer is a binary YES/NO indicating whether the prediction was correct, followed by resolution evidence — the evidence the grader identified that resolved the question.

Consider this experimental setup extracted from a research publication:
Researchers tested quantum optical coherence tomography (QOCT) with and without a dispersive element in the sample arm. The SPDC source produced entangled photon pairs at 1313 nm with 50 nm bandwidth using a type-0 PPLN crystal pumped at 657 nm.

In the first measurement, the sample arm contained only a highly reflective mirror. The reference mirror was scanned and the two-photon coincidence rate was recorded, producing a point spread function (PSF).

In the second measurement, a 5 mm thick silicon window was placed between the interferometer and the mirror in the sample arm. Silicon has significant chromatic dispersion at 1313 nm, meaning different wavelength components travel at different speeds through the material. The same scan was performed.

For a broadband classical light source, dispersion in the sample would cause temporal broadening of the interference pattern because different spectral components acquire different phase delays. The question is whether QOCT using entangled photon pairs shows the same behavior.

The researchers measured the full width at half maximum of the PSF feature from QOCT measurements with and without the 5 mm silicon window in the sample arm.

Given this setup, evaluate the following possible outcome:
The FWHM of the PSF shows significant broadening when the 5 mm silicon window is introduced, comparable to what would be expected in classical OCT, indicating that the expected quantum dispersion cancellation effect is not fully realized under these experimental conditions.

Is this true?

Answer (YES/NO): NO